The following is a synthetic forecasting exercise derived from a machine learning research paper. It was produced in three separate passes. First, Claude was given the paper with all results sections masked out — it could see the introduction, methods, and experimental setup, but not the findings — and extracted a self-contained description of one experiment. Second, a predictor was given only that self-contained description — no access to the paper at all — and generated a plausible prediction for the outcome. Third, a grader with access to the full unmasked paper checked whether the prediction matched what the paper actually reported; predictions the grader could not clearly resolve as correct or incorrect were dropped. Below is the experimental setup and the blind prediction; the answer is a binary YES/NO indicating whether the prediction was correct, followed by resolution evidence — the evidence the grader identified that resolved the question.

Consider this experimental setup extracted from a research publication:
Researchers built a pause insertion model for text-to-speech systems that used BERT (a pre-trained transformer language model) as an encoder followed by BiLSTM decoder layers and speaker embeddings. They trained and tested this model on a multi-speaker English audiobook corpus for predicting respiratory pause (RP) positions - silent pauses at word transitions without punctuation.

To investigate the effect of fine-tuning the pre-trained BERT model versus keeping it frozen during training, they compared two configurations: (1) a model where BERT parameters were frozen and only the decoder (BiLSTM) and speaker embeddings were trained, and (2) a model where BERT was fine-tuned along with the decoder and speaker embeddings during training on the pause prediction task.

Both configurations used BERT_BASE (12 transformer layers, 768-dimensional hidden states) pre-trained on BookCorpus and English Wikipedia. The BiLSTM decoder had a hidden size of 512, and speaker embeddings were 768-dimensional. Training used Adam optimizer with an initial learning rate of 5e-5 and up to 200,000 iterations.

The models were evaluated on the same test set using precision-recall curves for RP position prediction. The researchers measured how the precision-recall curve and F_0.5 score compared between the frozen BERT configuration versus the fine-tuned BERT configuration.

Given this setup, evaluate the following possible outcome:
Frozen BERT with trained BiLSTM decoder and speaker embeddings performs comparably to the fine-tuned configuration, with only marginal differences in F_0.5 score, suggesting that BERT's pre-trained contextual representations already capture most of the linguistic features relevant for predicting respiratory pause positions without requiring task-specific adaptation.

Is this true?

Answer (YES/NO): NO